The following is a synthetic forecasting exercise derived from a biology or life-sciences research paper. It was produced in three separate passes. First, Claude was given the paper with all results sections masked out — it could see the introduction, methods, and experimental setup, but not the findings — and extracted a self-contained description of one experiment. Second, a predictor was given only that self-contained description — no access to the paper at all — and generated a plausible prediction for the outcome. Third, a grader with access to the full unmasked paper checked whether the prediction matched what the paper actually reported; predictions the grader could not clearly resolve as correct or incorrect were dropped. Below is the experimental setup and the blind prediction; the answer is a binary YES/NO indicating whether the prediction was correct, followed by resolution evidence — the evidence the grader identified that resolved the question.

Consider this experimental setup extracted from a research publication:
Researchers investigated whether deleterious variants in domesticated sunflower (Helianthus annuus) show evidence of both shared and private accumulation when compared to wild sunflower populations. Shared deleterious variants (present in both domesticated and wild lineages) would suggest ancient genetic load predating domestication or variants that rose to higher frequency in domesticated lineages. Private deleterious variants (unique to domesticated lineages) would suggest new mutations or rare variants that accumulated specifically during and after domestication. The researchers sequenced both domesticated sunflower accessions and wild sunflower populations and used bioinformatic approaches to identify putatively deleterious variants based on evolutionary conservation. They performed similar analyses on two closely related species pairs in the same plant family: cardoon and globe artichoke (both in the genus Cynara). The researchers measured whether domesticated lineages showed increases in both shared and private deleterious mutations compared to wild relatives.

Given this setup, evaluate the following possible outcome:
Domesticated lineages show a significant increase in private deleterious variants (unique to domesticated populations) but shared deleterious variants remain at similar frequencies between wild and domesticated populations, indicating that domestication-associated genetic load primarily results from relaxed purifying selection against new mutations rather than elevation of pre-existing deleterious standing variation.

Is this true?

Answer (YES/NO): NO